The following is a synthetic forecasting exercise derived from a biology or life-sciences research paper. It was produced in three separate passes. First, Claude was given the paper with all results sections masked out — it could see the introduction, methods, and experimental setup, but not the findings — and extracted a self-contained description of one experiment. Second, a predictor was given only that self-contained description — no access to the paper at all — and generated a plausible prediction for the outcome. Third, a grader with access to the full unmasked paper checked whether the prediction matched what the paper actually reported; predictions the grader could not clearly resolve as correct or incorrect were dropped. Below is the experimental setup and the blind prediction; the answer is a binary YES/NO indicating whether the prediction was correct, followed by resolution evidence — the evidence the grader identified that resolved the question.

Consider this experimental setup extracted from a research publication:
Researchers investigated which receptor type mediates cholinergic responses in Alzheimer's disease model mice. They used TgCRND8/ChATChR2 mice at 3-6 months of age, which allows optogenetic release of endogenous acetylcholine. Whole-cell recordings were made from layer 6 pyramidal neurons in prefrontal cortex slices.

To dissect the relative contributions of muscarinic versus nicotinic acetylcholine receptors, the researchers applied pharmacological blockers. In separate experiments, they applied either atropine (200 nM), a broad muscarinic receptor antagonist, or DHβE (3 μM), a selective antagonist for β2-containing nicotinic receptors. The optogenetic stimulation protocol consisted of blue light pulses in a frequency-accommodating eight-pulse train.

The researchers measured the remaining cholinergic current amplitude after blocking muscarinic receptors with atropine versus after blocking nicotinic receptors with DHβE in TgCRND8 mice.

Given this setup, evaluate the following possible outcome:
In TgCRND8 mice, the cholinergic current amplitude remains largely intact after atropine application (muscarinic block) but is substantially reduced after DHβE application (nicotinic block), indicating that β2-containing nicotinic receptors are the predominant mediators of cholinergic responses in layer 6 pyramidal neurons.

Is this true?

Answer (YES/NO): YES